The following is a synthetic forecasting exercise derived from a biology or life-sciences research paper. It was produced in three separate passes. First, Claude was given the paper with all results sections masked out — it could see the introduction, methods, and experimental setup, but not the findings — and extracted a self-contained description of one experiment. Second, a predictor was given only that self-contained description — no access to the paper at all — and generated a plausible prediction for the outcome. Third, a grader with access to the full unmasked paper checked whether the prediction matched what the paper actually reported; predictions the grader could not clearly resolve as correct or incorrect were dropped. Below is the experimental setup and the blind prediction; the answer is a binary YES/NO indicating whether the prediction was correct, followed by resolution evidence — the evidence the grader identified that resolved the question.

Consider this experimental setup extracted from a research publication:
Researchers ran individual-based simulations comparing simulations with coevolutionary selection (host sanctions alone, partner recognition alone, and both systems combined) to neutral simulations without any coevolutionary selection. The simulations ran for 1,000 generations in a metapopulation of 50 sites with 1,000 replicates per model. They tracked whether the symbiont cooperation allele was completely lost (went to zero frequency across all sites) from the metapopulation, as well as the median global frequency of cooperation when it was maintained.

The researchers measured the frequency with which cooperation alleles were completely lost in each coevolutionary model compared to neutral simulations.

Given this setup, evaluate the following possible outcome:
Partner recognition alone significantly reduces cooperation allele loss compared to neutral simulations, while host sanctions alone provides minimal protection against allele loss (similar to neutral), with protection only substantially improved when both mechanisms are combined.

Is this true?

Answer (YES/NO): NO